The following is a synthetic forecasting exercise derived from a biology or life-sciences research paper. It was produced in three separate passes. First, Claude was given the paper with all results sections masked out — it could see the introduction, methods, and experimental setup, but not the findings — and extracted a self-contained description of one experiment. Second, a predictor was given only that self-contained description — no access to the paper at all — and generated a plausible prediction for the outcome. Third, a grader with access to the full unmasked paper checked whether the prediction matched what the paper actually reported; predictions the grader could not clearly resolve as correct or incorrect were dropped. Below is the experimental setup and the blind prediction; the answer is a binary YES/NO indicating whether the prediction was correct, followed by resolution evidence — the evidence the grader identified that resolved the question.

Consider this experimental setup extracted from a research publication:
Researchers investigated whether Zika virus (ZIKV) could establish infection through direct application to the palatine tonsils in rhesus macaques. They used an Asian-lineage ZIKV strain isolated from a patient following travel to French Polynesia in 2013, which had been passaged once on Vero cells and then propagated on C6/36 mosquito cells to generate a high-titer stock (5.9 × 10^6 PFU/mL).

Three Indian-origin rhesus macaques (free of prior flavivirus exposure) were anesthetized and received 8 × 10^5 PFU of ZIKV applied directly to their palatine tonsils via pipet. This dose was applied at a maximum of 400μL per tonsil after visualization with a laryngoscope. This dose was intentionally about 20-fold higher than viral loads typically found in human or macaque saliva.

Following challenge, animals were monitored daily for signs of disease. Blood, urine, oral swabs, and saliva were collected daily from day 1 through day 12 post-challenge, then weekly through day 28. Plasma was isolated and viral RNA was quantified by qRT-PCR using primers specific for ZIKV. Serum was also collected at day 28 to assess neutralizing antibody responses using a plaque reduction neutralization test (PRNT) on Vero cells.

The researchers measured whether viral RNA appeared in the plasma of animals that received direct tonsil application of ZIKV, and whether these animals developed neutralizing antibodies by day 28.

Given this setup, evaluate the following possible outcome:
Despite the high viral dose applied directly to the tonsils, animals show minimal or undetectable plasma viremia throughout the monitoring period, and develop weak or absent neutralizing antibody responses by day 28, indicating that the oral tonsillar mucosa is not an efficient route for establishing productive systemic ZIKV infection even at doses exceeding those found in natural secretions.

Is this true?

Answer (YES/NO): NO